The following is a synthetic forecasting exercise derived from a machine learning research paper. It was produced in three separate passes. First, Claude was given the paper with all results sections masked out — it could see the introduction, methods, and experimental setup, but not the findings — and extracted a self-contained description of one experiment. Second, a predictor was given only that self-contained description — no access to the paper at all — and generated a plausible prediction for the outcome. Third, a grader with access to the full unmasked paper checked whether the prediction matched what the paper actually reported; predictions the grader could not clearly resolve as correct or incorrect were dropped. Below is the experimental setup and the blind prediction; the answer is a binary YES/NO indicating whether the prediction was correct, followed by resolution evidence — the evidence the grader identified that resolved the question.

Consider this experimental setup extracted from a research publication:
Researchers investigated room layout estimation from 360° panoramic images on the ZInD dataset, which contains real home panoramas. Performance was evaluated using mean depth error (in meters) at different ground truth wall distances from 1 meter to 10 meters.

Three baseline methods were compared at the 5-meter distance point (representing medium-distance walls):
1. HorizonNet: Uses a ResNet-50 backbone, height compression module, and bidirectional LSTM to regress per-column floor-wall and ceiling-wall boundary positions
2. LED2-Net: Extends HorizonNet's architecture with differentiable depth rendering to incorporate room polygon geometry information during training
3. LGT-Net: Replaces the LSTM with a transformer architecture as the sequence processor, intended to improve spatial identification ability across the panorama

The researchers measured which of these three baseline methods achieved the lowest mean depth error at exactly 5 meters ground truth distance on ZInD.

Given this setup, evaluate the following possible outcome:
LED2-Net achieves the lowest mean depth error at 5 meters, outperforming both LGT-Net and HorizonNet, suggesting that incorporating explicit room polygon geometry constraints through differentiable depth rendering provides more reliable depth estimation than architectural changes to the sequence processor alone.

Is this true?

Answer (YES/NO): YES